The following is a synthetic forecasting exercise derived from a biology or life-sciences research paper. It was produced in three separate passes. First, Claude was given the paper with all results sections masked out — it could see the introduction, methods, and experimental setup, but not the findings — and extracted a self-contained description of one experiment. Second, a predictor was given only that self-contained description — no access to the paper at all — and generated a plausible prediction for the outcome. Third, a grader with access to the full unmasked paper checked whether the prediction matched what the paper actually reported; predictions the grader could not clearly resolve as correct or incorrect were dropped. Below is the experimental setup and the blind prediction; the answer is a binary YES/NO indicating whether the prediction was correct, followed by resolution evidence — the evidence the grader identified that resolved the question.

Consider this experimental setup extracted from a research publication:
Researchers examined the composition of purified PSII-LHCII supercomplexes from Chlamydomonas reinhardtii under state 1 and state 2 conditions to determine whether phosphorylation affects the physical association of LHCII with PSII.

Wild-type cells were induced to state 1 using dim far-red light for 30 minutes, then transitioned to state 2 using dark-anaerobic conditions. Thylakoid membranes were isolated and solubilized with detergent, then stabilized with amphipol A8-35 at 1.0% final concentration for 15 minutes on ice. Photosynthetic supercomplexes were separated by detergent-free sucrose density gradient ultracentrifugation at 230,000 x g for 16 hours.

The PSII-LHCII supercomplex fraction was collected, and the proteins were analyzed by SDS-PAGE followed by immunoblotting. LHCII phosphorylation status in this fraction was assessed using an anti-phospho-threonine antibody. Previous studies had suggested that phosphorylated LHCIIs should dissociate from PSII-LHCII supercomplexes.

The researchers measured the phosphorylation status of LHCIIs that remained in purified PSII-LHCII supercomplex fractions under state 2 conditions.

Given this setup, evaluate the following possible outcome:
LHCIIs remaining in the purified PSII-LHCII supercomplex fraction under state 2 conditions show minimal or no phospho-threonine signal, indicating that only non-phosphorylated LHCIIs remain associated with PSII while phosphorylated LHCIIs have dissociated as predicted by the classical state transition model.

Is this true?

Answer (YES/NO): NO